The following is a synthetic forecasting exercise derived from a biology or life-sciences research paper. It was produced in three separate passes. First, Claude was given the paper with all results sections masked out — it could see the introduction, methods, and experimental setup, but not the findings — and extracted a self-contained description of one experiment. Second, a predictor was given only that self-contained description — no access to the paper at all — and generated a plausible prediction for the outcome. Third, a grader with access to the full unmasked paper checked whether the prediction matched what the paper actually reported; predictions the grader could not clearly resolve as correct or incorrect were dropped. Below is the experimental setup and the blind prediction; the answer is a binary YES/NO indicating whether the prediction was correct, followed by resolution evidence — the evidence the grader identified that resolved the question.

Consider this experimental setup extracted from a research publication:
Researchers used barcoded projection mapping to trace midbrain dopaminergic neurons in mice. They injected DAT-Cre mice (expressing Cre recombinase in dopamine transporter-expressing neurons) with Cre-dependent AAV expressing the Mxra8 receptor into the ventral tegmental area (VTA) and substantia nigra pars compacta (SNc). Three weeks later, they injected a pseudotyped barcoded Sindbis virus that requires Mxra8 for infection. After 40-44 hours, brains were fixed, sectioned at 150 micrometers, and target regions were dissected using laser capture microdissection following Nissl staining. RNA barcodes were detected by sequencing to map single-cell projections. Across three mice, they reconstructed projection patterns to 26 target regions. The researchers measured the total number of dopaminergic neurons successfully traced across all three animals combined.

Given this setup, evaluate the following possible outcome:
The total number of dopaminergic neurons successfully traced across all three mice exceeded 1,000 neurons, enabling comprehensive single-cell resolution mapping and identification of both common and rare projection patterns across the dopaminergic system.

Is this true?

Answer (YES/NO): YES